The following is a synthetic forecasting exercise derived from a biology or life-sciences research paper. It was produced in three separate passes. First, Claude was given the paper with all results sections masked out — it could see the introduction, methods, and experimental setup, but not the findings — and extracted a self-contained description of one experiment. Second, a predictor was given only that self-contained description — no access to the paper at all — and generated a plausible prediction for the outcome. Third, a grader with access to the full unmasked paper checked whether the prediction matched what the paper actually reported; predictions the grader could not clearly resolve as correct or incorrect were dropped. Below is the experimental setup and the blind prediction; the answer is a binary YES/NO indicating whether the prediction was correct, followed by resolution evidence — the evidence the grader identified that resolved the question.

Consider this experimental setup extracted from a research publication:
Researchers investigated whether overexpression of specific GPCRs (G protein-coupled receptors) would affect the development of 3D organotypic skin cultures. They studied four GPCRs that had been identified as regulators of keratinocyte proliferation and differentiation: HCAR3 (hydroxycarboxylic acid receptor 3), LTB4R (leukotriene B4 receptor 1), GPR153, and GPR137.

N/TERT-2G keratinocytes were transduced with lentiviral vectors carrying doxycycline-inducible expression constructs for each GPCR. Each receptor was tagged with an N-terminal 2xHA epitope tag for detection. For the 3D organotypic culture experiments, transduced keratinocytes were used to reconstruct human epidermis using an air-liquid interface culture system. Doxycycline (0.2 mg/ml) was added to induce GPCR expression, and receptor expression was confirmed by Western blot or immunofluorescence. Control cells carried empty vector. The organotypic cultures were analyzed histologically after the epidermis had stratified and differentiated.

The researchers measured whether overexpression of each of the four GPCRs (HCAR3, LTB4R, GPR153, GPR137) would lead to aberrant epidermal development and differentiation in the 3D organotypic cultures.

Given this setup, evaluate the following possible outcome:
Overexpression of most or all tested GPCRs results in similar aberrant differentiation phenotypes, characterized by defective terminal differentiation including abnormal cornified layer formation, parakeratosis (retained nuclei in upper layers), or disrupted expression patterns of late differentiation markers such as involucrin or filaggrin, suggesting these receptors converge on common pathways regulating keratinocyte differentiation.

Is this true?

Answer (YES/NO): NO